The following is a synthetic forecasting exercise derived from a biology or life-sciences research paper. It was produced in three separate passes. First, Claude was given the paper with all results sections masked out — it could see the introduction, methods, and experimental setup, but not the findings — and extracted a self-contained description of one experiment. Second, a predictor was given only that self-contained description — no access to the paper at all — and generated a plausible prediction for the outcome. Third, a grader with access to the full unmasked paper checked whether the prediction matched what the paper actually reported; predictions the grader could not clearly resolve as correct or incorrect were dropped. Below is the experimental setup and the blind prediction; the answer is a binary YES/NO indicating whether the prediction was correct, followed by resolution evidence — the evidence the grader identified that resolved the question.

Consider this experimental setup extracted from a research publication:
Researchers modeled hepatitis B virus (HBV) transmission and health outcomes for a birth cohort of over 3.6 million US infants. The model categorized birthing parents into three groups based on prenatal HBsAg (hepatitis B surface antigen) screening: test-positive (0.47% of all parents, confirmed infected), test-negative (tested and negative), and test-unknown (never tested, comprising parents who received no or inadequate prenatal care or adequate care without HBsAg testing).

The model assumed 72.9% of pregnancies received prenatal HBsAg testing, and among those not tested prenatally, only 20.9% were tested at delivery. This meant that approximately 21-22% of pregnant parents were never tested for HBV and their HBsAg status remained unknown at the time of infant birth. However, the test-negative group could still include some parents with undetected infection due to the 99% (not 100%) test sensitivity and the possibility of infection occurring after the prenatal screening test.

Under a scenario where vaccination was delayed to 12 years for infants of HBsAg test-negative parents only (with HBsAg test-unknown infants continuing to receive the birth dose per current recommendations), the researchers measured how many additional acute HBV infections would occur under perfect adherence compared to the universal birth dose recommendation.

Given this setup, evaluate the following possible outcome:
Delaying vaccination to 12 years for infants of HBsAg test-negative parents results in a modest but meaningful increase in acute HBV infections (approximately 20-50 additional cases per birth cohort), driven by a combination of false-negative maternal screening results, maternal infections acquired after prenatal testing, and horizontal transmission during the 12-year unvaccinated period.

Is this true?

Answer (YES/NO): NO